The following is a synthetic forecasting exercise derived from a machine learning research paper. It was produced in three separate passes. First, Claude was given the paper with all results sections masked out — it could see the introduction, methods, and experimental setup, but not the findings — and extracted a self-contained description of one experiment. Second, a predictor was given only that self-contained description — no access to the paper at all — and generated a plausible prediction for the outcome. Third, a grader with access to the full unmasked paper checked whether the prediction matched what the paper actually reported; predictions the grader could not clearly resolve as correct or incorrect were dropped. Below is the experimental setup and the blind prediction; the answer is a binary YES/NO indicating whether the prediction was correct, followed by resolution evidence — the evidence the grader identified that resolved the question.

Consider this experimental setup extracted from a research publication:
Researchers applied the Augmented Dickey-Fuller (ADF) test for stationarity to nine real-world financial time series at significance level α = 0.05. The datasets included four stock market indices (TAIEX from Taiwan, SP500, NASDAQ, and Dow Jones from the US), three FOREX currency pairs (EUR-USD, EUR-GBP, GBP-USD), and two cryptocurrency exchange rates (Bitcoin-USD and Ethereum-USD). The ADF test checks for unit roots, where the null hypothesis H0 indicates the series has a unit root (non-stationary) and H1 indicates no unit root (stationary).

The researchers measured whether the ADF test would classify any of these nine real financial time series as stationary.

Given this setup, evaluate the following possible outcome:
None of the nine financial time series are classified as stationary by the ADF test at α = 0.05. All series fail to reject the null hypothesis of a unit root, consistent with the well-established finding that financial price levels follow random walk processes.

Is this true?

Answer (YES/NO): YES